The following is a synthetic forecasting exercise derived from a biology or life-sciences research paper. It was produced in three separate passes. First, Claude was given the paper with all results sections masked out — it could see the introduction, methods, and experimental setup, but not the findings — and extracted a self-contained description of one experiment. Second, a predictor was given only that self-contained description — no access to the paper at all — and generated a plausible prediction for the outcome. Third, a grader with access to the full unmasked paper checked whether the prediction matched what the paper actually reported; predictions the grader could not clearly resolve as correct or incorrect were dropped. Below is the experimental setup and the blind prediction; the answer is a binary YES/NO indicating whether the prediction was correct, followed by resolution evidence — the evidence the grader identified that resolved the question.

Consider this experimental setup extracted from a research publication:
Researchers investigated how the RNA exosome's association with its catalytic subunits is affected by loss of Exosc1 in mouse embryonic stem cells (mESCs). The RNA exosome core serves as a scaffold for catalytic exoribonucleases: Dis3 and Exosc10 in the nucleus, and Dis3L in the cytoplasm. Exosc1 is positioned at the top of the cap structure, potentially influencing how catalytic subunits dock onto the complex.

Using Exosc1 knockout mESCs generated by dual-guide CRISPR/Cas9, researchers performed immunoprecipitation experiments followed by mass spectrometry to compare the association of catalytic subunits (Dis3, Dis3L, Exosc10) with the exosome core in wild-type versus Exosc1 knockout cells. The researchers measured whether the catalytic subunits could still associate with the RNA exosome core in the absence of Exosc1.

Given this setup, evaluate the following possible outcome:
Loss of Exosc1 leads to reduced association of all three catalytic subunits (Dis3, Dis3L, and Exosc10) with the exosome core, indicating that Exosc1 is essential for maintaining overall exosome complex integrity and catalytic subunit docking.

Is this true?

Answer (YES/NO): NO